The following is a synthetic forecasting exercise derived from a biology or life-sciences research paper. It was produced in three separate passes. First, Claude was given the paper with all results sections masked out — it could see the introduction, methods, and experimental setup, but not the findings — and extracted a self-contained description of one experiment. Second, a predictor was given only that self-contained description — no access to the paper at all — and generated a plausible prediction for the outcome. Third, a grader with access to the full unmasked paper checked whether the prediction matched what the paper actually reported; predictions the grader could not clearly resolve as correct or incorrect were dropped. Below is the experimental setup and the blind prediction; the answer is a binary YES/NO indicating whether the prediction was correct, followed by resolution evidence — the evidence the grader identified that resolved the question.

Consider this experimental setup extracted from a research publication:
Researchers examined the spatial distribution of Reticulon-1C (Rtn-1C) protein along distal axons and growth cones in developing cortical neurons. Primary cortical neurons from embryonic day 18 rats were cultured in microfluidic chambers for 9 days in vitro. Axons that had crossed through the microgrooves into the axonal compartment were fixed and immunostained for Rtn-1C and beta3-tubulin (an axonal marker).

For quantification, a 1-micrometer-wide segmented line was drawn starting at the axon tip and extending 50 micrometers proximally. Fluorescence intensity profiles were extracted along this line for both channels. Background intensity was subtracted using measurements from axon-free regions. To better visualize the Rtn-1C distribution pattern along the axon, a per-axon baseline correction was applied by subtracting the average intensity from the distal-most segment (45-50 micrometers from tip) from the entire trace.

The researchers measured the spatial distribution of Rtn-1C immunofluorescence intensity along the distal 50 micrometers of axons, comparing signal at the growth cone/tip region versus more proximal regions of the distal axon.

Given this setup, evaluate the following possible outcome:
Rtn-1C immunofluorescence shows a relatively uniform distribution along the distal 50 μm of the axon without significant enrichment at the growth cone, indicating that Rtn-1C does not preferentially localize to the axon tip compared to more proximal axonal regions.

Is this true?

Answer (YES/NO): NO